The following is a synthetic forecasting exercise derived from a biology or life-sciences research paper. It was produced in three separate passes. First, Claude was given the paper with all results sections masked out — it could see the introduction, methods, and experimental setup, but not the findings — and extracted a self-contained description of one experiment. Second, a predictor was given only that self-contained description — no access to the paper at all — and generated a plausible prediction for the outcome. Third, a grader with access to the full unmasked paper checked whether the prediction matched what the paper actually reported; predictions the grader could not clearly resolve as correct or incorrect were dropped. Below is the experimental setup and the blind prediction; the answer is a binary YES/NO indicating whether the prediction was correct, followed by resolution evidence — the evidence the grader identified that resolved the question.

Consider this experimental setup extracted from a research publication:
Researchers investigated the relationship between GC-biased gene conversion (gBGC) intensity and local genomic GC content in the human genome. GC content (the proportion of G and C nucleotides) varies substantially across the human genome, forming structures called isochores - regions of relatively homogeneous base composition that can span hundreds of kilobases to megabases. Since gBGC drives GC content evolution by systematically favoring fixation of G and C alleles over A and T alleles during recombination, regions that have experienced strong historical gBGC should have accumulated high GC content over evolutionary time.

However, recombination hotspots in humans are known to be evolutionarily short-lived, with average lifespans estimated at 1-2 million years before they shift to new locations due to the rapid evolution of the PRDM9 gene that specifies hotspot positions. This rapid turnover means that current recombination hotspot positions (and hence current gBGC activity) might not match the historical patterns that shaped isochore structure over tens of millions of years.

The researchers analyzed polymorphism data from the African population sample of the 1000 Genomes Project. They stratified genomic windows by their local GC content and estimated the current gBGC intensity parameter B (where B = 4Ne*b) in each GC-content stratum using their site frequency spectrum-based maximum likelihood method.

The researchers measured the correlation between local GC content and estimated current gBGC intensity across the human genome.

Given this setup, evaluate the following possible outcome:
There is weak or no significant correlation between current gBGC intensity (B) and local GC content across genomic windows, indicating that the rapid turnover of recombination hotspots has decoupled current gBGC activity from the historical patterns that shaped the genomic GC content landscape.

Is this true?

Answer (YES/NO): NO